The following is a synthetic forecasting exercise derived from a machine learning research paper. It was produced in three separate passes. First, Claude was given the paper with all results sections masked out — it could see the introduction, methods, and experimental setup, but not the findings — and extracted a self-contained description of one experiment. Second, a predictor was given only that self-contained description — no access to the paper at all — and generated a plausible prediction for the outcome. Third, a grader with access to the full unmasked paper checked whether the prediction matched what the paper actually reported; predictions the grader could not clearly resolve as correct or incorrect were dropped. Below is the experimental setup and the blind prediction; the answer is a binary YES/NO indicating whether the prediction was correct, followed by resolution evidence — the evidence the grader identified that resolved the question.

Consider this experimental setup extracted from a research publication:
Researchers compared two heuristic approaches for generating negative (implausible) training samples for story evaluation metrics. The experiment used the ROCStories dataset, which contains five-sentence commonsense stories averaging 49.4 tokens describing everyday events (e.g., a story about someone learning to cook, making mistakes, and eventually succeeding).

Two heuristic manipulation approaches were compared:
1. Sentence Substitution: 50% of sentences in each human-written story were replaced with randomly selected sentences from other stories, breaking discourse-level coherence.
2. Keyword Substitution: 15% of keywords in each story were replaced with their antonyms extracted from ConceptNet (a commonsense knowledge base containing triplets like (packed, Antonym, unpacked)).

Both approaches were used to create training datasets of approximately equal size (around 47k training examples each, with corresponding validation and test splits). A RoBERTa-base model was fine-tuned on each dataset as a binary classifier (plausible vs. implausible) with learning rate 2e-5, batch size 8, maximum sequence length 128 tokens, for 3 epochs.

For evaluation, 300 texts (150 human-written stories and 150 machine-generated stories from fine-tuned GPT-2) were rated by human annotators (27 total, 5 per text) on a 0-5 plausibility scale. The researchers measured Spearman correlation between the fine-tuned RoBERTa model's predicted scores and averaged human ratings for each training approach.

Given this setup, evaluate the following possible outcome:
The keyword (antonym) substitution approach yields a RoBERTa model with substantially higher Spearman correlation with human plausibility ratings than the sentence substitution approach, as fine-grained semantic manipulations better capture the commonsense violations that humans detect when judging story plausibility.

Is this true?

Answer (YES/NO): YES